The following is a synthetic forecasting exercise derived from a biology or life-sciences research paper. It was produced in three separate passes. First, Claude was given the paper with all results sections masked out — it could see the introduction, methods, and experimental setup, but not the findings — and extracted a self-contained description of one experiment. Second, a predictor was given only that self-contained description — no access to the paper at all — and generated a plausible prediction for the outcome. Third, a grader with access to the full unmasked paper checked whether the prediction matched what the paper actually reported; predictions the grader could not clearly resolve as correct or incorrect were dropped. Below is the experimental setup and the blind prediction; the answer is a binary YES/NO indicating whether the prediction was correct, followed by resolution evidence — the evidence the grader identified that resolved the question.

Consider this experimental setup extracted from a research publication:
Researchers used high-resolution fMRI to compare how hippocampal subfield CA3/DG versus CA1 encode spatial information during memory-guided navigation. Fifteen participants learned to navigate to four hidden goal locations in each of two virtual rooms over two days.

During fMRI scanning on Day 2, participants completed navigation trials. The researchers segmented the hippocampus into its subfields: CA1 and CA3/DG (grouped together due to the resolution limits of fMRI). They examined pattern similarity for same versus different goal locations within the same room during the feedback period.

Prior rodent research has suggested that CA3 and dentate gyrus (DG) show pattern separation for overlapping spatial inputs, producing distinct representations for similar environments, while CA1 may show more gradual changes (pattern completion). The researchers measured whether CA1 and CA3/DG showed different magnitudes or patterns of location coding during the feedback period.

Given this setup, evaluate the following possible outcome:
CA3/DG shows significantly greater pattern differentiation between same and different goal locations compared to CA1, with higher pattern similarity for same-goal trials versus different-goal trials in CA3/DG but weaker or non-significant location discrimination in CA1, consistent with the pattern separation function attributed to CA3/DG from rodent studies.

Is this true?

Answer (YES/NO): NO